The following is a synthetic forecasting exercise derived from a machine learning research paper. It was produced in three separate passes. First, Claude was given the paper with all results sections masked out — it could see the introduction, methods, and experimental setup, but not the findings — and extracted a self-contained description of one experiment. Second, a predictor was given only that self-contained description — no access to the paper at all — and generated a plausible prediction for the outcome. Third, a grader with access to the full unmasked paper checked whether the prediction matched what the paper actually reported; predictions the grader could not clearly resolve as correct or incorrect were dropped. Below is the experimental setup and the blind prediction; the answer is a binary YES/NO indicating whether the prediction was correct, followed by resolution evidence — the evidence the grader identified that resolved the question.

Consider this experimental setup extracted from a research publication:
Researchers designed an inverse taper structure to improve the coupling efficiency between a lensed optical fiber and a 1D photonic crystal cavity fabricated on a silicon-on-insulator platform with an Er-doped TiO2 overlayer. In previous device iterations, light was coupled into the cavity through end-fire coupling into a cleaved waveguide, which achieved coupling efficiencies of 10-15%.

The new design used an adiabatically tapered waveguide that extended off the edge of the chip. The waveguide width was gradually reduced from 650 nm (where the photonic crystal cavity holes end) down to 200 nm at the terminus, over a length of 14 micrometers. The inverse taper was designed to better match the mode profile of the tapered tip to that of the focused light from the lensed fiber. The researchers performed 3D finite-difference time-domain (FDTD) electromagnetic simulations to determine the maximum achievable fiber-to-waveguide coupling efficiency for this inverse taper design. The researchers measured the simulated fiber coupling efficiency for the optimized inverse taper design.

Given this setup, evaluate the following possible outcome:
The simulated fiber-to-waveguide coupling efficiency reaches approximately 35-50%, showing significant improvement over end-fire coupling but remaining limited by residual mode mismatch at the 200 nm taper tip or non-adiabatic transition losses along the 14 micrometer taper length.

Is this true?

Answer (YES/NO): NO